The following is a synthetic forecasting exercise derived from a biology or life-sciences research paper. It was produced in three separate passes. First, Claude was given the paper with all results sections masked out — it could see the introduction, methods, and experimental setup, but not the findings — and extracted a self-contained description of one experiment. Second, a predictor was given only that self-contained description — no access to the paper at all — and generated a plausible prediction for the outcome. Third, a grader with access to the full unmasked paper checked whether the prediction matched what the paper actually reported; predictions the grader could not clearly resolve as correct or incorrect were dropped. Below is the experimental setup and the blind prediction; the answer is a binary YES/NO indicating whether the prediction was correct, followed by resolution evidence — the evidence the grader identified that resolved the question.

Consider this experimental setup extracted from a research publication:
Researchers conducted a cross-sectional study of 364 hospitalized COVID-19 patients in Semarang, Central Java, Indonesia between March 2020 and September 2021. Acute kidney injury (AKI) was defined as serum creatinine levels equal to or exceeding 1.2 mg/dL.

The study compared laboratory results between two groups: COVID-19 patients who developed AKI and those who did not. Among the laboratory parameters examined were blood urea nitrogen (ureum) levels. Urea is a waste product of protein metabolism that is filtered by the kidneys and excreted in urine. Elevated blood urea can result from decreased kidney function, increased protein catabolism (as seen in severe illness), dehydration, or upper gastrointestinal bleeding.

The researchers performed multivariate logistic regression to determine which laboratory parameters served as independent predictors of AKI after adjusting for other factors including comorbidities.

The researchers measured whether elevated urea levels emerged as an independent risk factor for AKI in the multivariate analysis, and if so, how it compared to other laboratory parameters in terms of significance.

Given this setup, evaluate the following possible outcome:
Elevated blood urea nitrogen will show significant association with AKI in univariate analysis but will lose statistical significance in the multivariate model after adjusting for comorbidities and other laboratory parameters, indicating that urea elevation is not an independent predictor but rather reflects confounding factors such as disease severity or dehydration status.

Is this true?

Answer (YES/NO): NO